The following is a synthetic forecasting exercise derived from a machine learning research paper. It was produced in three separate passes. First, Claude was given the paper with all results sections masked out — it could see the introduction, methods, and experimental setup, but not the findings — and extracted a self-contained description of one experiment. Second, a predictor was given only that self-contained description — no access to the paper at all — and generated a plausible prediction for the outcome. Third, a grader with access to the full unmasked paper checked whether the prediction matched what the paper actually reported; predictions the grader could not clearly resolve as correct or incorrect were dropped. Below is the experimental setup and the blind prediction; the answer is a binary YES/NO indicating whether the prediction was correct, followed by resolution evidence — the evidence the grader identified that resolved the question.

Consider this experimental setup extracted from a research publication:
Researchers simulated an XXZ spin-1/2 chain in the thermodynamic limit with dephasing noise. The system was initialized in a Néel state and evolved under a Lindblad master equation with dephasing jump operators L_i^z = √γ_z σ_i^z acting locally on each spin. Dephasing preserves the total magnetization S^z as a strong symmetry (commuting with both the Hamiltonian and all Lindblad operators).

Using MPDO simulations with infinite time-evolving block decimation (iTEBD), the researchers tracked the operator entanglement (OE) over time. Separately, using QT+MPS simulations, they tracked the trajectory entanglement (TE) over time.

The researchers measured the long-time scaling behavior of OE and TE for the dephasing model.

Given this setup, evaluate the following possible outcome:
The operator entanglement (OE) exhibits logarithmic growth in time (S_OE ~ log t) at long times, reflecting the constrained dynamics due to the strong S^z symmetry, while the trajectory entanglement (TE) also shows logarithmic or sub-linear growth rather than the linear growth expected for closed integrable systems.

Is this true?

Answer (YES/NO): NO